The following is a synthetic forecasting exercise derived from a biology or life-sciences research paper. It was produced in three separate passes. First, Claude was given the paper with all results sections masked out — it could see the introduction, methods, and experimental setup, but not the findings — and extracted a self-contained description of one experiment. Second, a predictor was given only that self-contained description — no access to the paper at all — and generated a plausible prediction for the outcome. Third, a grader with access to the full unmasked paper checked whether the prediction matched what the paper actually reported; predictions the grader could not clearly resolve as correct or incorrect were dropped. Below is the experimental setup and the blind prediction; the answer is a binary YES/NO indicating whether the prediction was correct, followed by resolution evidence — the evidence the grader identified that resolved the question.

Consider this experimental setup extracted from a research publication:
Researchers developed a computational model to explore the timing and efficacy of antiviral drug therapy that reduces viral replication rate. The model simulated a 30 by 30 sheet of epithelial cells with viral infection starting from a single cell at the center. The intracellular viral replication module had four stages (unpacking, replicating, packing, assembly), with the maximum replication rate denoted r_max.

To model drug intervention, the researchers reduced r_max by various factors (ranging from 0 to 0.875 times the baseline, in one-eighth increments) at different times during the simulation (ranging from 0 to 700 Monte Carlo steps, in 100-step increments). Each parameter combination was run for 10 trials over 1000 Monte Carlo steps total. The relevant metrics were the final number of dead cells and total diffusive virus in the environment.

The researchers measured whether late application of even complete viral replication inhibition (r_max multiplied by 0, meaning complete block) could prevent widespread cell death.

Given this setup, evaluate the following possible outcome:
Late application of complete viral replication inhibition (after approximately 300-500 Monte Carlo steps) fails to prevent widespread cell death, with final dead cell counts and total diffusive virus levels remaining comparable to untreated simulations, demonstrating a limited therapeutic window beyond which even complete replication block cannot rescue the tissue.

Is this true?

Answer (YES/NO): NO